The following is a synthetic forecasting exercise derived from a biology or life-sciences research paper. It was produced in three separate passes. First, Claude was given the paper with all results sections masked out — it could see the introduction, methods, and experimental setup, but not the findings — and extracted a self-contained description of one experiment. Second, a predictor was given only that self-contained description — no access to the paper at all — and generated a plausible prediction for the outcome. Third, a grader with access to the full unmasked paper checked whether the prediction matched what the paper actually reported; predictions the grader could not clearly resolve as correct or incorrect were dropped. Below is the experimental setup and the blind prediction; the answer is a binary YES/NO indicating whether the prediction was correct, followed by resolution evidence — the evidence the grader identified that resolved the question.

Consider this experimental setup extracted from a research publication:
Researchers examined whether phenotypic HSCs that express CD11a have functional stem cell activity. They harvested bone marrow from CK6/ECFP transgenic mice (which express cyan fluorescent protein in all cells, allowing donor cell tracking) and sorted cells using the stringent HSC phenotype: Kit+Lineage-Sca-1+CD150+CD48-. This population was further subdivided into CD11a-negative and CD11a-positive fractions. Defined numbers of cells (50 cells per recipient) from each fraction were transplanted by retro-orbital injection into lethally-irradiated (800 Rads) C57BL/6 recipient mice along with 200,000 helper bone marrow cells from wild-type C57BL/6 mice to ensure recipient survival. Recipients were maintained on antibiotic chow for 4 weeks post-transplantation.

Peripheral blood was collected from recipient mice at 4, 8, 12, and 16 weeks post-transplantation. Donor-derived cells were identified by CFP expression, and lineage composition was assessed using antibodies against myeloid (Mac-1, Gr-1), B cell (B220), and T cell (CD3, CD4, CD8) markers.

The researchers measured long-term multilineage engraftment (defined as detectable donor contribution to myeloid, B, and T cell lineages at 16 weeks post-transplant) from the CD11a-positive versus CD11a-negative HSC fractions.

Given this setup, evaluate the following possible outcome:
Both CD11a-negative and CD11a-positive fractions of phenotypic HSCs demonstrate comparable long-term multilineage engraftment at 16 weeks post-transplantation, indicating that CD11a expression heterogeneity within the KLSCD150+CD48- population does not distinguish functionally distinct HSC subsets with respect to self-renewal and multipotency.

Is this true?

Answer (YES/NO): NO